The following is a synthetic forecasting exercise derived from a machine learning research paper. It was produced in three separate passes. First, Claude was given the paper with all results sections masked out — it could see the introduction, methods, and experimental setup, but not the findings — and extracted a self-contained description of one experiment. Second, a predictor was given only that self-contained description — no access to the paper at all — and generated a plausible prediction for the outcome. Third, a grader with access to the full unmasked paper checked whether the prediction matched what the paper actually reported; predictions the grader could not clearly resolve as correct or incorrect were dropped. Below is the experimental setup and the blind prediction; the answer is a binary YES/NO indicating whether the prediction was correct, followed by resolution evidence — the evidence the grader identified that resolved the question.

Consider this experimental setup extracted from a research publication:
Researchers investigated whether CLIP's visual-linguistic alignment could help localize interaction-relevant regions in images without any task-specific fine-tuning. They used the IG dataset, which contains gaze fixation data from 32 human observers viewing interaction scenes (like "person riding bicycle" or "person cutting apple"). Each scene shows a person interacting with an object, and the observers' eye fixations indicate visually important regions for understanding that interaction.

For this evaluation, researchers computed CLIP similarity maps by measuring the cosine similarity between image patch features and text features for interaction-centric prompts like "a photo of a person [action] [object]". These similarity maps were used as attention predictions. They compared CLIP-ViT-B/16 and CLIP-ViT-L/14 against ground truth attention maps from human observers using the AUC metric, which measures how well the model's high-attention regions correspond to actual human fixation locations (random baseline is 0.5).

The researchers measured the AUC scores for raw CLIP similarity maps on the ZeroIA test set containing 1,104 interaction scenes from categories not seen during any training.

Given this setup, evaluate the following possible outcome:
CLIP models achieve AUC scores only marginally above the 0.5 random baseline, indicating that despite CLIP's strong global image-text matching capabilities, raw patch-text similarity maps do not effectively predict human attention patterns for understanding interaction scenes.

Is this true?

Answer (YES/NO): NO